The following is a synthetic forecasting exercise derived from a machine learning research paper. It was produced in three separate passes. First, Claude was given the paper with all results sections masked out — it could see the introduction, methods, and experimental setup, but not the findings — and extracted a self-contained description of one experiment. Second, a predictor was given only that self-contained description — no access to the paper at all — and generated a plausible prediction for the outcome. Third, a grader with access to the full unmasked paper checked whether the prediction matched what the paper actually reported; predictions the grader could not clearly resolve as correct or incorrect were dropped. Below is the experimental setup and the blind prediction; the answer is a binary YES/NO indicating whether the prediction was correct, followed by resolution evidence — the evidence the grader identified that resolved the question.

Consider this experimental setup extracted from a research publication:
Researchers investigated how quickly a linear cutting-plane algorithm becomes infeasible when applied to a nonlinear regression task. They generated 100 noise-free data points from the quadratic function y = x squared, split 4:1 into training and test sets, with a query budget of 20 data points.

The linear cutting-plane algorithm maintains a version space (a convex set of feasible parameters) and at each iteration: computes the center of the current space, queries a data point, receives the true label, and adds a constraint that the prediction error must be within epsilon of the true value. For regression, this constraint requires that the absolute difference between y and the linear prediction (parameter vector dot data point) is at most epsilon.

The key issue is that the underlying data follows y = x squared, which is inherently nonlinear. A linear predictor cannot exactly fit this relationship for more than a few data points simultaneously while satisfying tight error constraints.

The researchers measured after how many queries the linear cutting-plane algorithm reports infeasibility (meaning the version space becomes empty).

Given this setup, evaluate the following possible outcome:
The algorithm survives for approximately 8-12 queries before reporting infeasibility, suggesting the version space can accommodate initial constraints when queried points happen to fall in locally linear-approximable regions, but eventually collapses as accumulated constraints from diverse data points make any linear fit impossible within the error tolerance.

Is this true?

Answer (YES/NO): NO